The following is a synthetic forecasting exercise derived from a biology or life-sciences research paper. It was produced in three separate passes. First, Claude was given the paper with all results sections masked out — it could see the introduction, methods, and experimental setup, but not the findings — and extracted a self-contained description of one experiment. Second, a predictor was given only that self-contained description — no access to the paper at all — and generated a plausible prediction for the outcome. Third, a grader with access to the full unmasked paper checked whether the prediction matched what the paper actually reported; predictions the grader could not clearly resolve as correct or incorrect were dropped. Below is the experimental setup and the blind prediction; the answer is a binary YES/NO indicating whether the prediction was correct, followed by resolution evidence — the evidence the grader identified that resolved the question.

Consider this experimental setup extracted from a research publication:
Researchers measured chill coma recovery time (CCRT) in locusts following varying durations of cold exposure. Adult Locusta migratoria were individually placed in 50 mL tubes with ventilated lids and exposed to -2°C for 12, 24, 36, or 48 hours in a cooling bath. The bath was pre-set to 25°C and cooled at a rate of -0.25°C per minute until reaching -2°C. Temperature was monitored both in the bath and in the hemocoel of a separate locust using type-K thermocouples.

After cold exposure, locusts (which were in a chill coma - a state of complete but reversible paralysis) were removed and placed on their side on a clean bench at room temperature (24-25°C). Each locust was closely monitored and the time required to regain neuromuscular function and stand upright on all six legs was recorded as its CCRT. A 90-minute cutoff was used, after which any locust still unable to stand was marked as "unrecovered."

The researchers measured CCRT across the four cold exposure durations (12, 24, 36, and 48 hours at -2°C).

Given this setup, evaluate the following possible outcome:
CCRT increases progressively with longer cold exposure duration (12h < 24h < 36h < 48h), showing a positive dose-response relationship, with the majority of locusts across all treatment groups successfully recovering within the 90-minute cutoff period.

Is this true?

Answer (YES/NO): NO